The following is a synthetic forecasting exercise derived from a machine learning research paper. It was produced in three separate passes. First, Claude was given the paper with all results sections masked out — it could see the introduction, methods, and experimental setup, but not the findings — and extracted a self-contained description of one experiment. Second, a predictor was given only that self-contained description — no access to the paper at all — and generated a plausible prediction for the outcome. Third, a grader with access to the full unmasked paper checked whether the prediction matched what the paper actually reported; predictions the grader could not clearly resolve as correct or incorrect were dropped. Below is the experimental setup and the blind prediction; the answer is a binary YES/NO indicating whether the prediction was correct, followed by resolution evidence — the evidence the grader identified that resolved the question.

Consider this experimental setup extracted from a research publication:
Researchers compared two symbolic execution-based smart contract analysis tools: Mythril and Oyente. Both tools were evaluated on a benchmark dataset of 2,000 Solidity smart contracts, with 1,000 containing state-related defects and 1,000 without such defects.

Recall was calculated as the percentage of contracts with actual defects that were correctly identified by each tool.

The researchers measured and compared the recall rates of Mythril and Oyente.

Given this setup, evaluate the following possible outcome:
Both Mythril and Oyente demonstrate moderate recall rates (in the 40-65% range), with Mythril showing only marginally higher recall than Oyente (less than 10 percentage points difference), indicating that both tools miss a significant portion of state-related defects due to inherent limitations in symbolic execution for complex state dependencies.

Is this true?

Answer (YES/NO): NO